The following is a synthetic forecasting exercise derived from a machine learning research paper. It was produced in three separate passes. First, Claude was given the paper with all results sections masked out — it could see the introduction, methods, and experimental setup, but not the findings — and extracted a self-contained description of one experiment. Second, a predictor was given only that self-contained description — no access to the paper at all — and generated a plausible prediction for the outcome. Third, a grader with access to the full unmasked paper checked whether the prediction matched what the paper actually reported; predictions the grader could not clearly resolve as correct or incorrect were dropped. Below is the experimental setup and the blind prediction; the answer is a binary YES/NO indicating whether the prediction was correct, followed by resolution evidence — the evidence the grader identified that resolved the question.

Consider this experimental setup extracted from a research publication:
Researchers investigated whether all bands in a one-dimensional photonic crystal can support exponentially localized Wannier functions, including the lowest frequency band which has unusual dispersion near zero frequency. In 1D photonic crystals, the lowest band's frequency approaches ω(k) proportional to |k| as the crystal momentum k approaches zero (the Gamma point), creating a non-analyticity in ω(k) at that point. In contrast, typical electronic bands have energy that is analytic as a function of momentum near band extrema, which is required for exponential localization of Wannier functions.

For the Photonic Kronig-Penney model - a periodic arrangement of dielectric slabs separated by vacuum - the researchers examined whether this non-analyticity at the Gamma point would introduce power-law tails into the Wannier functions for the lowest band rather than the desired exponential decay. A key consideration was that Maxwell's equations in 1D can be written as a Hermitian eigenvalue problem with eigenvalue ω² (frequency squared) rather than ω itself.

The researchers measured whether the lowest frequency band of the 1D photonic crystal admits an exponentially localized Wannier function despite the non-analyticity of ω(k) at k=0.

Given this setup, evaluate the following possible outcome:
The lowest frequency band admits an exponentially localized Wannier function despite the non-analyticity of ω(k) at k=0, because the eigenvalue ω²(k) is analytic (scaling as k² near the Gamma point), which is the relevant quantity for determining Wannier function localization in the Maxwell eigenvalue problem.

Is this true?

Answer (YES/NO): YES